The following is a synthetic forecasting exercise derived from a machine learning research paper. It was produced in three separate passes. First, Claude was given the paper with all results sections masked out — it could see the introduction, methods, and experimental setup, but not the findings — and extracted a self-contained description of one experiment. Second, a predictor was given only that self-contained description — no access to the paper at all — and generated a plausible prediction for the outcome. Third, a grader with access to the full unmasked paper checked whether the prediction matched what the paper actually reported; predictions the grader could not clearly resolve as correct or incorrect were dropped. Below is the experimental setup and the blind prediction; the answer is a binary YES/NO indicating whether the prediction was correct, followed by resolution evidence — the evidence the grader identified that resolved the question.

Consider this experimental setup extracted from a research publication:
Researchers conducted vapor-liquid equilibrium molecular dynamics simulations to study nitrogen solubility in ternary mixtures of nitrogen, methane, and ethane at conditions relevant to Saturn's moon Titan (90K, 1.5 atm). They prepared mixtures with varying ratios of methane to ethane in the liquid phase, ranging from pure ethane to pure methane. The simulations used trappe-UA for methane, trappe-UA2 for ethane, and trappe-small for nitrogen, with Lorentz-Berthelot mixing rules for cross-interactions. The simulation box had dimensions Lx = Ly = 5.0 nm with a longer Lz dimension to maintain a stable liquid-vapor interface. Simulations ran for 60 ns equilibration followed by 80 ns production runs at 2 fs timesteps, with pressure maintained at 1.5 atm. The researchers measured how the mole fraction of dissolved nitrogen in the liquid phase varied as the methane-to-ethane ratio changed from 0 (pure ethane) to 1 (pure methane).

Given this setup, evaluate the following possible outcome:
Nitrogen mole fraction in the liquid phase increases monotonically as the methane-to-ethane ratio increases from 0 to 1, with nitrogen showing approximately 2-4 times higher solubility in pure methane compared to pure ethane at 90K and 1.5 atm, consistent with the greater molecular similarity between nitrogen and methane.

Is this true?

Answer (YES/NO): YES